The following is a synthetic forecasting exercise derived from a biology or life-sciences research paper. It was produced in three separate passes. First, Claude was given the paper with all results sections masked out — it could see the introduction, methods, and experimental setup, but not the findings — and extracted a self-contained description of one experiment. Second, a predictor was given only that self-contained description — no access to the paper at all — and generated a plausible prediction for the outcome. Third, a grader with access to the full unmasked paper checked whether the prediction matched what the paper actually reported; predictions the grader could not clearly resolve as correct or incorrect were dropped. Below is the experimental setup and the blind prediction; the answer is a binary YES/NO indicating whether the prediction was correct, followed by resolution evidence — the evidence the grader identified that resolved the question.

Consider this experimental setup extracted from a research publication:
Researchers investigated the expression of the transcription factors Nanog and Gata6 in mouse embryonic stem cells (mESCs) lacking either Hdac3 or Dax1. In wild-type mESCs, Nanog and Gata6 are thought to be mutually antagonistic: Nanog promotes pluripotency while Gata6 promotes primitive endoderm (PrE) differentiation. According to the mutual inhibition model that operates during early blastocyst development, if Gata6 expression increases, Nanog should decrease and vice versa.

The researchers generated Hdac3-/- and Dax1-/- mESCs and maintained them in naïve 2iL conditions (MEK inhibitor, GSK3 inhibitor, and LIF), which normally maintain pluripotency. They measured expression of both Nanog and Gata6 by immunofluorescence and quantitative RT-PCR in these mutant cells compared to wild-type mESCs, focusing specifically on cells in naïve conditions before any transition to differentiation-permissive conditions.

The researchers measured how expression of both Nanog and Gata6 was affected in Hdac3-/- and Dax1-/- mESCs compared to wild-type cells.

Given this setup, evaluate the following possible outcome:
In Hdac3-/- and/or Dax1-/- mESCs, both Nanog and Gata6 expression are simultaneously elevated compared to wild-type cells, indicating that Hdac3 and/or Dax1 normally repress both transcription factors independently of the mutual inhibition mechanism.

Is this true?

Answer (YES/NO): YES